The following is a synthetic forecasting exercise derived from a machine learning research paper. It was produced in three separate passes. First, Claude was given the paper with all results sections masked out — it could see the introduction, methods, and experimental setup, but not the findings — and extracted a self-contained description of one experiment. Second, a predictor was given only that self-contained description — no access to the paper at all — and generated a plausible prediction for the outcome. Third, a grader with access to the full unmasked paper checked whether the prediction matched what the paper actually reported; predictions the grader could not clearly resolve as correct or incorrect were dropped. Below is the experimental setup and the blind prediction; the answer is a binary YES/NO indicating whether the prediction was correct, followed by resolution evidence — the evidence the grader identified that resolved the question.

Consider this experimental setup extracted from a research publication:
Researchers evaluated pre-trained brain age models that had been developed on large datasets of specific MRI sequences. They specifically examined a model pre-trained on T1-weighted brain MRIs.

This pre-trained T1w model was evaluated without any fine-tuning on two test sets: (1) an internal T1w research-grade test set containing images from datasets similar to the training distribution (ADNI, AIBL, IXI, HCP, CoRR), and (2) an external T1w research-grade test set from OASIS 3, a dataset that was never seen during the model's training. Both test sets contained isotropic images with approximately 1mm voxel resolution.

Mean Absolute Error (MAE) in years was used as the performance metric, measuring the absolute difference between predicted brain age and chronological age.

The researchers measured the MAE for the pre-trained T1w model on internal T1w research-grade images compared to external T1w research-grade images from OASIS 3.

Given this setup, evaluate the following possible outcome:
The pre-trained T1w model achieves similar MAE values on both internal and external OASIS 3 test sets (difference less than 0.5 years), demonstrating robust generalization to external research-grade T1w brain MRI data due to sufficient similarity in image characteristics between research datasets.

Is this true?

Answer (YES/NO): NO